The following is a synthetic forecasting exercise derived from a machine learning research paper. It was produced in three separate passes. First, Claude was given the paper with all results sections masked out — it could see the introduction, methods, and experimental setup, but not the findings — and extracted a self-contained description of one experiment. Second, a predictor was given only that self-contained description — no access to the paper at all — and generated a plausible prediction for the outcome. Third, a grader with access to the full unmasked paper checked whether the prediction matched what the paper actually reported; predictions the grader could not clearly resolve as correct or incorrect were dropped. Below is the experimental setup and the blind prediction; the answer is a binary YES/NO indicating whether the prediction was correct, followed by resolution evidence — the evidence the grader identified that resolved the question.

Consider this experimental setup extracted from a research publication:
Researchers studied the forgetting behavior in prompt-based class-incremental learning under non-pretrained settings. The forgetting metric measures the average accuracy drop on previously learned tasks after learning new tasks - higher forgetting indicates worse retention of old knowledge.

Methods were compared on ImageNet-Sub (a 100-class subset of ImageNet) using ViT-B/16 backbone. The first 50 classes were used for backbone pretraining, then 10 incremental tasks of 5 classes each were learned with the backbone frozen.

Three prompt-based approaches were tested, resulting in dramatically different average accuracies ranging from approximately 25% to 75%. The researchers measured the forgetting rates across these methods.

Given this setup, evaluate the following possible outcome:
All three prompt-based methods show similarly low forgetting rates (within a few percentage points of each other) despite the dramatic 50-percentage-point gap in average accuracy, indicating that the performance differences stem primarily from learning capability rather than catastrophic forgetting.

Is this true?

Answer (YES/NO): YES